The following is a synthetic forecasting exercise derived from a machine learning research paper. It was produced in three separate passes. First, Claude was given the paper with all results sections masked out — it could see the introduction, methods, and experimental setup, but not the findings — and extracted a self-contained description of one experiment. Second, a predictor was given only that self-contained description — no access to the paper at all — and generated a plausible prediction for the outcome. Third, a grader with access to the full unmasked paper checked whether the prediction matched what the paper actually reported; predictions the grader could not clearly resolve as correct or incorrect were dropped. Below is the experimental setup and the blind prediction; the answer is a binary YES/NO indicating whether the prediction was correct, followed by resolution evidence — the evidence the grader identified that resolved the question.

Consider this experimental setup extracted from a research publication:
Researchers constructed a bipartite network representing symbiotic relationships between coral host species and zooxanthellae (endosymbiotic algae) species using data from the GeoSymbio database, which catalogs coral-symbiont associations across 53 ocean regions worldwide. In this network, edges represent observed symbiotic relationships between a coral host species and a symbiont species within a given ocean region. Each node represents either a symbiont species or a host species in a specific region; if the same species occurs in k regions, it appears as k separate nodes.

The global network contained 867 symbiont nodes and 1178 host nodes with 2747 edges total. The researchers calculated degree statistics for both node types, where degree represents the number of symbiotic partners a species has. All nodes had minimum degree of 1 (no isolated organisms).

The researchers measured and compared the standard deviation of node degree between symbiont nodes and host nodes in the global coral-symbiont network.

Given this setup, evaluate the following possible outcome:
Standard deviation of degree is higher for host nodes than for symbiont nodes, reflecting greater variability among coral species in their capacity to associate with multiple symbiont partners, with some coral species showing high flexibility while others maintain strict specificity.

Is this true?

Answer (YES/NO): NO